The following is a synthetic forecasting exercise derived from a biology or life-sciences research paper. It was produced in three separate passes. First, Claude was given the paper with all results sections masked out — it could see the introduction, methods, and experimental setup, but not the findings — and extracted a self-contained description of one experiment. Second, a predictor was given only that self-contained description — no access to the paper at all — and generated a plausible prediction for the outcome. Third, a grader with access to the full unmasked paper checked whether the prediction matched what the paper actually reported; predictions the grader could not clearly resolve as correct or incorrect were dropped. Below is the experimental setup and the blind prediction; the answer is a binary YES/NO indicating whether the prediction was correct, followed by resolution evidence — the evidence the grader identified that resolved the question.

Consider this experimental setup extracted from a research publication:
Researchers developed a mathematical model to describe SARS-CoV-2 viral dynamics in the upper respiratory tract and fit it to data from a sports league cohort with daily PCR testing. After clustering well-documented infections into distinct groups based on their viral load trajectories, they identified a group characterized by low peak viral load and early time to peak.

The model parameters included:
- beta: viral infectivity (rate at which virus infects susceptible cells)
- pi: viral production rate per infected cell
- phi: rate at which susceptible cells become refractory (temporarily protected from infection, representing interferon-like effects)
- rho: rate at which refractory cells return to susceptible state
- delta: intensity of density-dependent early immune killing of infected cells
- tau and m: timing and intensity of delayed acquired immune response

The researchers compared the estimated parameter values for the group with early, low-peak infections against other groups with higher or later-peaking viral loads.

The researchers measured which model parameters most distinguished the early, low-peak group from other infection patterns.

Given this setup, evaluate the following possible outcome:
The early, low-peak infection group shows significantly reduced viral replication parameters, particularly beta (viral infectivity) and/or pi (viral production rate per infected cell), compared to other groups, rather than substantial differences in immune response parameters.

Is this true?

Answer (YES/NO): NO